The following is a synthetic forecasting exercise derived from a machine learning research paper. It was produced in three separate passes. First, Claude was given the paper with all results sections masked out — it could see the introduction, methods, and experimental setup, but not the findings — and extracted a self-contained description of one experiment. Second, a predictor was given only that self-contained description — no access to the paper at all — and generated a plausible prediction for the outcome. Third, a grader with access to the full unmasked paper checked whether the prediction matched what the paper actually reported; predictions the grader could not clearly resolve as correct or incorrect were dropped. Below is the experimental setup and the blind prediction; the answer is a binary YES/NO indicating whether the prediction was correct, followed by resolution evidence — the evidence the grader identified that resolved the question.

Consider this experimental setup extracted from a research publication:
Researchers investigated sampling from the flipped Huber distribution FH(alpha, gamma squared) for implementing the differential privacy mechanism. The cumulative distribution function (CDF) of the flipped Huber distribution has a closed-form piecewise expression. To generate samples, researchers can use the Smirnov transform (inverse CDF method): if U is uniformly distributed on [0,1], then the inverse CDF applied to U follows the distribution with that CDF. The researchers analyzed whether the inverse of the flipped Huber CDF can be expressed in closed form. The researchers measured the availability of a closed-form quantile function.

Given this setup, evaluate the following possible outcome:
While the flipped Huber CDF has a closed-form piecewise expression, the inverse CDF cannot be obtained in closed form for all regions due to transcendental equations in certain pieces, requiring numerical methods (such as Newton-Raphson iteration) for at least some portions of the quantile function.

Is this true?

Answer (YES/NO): NO